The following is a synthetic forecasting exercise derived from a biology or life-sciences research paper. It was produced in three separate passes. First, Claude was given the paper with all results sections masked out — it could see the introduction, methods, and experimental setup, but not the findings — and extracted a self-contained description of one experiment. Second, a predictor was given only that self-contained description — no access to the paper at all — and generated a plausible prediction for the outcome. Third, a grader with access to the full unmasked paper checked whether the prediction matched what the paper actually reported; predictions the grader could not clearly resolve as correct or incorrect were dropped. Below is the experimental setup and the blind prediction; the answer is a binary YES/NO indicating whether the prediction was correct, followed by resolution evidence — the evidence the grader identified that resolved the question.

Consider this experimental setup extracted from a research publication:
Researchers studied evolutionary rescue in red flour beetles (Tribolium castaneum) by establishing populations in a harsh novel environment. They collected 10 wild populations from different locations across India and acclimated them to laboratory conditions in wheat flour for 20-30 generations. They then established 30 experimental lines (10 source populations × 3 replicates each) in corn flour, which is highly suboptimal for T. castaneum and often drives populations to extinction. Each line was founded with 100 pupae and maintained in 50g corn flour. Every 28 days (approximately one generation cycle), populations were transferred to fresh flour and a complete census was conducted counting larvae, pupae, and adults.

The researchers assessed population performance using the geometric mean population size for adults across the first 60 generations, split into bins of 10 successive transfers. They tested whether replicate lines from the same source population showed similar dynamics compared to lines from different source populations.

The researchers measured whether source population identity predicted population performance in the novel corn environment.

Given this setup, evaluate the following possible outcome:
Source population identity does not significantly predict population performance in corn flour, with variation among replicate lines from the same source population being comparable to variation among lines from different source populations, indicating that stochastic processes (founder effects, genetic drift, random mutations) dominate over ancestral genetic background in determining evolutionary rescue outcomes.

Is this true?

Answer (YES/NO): NO